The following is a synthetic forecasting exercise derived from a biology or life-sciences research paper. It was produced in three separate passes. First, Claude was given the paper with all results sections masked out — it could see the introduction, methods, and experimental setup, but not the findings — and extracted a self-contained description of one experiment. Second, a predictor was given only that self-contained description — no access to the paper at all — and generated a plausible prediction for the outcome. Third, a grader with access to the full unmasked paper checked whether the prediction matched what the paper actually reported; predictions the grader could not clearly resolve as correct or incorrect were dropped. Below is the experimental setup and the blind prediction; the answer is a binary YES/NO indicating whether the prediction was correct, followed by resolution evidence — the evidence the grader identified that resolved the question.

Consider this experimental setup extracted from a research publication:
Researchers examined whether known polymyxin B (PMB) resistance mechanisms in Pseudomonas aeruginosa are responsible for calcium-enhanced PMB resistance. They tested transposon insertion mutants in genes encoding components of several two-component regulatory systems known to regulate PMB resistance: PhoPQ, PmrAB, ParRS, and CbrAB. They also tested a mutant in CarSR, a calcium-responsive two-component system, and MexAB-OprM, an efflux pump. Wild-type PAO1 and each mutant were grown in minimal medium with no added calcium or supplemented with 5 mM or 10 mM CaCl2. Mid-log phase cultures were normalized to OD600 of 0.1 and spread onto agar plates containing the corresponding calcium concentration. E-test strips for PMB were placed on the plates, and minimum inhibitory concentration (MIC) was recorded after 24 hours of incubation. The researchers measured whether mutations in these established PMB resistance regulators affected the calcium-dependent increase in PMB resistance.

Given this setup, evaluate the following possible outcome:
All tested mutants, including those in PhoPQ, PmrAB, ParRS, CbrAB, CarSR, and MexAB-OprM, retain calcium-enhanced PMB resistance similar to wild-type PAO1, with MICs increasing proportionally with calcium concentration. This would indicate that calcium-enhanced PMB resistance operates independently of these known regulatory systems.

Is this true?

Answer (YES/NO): YES